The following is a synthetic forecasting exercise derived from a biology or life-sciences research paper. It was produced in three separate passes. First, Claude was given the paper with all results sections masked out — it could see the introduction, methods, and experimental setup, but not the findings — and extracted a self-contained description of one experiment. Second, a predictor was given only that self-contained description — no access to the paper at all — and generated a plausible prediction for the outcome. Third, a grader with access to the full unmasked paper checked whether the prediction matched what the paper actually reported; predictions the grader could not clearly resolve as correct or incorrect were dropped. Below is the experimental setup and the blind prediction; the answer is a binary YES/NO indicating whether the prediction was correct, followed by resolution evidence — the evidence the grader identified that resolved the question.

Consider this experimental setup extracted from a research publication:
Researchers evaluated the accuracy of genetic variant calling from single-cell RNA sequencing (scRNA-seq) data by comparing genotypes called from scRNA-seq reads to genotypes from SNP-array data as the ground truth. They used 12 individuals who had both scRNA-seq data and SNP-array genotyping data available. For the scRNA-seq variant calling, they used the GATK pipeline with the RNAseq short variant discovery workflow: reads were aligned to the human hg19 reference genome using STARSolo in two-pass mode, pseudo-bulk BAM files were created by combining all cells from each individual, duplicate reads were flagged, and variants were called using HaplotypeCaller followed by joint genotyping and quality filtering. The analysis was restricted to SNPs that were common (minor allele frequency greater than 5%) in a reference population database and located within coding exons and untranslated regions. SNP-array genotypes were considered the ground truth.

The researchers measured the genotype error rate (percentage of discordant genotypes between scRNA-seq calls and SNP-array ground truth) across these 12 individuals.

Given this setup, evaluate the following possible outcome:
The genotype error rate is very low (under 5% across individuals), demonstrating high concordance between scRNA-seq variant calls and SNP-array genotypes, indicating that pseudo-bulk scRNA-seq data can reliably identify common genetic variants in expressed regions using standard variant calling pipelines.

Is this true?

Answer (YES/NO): NO